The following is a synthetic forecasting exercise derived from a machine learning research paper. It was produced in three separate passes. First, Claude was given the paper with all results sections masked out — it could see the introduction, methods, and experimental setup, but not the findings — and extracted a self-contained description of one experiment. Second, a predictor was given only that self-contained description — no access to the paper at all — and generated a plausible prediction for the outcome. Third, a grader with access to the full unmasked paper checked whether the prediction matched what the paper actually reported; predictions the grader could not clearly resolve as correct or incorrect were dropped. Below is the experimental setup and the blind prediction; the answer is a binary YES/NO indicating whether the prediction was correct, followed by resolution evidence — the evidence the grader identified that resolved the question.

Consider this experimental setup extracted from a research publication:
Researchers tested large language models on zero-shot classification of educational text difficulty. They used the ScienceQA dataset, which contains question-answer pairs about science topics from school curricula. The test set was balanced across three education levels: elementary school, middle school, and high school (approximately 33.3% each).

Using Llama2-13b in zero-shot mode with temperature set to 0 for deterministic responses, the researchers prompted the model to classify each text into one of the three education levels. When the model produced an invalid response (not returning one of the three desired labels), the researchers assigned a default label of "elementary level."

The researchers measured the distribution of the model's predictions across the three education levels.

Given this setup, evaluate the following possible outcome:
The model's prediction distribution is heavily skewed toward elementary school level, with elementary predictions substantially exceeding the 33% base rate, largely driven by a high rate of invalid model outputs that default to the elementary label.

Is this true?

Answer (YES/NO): NO